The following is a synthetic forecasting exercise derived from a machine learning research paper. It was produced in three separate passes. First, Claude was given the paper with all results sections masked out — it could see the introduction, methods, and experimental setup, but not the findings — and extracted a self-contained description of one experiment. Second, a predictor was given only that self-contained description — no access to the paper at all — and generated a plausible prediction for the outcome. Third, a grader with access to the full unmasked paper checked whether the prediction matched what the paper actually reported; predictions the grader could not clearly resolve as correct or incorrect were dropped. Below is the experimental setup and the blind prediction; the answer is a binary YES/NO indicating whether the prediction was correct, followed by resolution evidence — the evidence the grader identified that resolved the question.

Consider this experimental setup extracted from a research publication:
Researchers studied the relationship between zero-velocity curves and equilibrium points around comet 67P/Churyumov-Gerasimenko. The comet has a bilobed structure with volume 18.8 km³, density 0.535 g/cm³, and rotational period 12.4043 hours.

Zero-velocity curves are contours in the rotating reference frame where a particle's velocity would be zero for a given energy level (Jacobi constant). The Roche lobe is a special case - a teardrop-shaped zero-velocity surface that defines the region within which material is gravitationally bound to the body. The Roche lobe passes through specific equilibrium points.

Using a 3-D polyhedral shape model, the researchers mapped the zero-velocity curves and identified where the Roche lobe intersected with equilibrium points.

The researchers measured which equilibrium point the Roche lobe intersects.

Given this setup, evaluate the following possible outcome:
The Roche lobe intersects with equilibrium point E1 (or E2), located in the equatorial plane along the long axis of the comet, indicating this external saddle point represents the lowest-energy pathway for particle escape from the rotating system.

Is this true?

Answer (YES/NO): YES